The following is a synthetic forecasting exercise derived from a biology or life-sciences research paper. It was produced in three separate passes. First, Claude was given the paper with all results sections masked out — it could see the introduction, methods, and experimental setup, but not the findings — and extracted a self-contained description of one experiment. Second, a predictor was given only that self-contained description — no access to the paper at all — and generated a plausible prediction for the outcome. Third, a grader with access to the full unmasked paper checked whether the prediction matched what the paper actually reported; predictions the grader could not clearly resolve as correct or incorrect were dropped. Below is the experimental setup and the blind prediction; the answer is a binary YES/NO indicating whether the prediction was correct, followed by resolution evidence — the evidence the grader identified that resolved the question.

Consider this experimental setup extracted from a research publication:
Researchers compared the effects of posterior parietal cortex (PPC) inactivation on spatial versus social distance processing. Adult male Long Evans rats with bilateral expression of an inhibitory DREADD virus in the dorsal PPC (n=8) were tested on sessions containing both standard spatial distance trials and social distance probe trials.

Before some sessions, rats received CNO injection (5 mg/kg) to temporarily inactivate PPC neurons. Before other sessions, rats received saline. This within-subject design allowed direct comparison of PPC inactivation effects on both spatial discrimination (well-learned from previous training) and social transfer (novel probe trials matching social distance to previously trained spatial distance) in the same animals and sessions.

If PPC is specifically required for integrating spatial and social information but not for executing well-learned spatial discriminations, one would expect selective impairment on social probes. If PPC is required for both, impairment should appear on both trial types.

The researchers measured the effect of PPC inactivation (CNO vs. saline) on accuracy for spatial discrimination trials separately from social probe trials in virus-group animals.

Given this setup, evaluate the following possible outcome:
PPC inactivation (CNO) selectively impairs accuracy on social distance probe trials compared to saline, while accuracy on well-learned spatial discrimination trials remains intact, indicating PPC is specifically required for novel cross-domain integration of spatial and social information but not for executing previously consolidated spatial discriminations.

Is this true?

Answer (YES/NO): NO